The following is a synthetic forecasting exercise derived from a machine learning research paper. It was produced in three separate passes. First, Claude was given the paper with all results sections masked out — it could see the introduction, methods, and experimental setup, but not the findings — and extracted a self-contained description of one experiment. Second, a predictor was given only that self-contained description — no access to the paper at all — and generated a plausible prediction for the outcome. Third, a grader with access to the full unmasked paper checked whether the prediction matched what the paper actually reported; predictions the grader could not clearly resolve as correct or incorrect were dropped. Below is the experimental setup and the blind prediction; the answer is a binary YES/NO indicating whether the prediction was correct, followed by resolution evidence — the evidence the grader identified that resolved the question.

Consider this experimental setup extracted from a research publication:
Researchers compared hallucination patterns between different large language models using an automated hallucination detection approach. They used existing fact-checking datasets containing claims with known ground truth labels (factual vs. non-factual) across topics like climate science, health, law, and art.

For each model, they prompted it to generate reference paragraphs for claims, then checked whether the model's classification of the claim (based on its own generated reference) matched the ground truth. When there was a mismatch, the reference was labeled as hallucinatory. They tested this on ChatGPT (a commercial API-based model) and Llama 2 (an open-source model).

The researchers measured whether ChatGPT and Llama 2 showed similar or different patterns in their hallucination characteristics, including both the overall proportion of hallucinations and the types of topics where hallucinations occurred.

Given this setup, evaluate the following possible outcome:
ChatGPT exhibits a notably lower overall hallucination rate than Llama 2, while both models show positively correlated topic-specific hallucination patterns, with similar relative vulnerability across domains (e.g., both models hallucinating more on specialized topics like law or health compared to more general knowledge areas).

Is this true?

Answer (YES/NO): NO